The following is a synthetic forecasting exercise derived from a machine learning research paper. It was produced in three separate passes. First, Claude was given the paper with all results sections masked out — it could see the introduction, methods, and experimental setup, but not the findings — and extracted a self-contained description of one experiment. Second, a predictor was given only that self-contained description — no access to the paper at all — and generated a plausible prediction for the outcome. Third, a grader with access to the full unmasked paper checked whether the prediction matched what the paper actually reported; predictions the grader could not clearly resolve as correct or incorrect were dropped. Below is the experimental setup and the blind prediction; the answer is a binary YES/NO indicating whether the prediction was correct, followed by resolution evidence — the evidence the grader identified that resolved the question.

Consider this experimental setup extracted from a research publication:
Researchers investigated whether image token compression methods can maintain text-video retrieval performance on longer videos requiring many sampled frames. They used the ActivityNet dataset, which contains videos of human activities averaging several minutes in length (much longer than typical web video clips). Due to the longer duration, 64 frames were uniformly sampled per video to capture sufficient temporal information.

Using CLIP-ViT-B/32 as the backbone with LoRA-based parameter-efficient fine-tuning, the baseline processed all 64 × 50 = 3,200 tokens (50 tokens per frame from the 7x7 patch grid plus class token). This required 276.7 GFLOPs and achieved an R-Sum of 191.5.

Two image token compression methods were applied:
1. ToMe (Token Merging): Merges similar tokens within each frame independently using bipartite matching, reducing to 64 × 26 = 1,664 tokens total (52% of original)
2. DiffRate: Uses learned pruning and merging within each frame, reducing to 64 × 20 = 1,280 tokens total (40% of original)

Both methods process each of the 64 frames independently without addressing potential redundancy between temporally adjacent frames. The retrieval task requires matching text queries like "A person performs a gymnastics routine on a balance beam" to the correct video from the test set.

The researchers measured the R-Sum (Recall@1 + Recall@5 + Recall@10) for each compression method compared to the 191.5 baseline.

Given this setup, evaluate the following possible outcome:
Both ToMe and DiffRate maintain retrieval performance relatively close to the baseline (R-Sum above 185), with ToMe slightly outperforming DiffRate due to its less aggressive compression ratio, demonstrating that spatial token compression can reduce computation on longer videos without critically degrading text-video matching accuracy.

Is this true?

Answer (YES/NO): YES